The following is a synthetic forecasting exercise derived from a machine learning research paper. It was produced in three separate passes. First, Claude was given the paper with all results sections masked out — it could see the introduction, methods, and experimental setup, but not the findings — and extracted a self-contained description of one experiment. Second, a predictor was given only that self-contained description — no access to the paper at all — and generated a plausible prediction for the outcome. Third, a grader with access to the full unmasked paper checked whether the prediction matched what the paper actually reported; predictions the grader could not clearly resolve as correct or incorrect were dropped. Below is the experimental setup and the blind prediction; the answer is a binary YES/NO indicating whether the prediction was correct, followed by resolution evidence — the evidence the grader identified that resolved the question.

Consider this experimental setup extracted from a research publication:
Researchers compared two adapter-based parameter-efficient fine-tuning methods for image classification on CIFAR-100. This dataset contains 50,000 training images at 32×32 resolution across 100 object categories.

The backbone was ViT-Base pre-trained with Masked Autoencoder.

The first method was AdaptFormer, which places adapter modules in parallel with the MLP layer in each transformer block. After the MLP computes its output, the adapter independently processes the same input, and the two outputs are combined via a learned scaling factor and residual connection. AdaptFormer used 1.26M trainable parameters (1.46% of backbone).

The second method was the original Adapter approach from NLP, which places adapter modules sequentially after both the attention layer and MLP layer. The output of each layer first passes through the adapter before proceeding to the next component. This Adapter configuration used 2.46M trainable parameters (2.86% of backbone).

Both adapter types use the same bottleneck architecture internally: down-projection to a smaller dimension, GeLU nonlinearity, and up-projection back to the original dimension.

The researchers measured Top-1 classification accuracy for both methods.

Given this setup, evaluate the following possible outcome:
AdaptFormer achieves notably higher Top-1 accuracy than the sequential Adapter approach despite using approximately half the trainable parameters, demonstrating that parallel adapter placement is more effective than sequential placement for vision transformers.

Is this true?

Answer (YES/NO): NO